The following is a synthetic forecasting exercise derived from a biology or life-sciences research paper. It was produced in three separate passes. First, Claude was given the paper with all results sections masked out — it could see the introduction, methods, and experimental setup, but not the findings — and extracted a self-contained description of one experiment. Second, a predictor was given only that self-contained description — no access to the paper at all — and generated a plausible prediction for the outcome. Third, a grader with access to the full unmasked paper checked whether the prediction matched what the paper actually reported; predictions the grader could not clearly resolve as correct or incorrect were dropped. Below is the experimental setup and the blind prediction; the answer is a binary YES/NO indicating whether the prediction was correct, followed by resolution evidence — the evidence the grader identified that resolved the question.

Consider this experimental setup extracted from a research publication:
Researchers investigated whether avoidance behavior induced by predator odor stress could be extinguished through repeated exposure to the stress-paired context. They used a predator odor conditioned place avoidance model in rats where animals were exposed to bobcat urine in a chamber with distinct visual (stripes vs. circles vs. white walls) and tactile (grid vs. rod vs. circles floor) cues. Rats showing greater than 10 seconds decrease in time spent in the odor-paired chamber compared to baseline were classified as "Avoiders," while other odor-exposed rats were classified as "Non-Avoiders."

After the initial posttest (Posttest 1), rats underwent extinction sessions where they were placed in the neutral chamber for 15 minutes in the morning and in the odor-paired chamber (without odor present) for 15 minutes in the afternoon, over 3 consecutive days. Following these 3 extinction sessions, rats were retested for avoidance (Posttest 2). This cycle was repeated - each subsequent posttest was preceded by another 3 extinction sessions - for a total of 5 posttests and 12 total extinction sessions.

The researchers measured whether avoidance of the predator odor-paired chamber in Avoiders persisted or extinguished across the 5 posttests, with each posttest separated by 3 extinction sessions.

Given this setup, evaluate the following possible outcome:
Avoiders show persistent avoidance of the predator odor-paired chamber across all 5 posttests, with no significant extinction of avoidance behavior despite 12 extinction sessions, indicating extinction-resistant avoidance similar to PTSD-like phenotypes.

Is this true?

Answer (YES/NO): NO